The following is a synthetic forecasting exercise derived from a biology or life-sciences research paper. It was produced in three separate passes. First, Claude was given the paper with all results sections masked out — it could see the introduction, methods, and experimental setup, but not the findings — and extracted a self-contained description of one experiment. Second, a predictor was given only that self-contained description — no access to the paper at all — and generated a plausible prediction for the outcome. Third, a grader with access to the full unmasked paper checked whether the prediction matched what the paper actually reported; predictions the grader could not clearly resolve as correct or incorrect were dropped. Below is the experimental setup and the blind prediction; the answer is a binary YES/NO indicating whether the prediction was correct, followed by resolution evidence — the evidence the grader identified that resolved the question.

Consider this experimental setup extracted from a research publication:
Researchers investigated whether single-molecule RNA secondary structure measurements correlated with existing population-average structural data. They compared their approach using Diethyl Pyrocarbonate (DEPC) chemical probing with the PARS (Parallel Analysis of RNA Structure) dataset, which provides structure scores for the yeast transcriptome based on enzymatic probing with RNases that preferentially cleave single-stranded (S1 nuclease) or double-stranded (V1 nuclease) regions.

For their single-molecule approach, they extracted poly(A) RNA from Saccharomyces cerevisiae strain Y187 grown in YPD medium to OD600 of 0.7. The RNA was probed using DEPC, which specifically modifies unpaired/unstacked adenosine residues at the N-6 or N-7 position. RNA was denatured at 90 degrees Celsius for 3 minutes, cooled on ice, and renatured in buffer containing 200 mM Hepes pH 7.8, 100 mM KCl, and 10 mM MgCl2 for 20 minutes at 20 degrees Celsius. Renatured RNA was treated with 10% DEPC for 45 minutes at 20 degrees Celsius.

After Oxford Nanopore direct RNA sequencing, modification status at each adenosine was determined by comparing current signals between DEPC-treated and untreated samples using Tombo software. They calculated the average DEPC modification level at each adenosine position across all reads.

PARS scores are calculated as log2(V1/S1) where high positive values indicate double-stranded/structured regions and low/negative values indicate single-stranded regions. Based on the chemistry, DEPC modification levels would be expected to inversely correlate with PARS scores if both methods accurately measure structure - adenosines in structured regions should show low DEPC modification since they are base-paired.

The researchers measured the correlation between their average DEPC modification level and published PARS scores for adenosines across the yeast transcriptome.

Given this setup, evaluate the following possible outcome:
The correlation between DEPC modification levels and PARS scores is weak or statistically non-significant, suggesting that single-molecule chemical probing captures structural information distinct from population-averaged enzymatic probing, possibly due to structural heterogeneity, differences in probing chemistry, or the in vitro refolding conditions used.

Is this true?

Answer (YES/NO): NO